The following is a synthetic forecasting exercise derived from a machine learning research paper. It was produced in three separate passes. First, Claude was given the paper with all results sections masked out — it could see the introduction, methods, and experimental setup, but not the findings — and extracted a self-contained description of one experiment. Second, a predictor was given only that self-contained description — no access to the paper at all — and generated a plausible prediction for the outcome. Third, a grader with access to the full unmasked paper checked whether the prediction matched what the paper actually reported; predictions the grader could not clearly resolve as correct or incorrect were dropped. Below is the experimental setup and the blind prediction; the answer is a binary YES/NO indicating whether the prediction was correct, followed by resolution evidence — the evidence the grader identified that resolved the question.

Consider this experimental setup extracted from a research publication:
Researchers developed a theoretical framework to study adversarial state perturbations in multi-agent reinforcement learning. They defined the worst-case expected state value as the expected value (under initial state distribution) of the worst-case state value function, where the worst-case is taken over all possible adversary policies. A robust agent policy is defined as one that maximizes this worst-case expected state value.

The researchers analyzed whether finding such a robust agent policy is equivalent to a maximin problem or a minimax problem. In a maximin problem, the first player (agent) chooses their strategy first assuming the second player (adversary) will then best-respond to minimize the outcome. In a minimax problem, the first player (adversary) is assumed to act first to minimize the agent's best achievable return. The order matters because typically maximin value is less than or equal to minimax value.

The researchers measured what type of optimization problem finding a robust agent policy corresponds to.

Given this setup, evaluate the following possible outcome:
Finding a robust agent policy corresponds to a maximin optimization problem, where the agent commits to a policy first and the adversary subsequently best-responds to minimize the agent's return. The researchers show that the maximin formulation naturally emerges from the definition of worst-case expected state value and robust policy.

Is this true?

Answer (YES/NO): YES